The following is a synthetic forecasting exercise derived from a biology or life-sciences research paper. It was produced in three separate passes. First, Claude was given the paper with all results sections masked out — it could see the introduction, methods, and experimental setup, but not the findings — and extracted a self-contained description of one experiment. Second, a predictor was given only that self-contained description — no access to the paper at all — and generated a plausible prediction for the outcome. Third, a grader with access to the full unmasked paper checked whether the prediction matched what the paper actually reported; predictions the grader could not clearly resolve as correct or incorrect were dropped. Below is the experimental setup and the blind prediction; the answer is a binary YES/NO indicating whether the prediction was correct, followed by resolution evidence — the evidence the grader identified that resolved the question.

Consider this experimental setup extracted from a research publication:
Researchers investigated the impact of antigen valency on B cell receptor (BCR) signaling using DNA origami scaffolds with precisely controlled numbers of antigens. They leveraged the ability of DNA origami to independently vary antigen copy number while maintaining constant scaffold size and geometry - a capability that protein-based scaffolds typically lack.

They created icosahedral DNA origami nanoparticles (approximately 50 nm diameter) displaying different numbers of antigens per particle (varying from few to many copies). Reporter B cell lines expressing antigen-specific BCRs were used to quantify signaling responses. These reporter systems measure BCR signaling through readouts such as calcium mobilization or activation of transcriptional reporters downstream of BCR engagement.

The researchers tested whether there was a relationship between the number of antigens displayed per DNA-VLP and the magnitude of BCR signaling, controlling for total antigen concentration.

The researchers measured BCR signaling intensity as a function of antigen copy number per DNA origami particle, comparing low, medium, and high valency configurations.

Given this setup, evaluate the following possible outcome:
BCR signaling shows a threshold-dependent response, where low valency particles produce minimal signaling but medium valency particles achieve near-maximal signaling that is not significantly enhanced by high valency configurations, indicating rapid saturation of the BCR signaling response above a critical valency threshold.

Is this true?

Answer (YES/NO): NO